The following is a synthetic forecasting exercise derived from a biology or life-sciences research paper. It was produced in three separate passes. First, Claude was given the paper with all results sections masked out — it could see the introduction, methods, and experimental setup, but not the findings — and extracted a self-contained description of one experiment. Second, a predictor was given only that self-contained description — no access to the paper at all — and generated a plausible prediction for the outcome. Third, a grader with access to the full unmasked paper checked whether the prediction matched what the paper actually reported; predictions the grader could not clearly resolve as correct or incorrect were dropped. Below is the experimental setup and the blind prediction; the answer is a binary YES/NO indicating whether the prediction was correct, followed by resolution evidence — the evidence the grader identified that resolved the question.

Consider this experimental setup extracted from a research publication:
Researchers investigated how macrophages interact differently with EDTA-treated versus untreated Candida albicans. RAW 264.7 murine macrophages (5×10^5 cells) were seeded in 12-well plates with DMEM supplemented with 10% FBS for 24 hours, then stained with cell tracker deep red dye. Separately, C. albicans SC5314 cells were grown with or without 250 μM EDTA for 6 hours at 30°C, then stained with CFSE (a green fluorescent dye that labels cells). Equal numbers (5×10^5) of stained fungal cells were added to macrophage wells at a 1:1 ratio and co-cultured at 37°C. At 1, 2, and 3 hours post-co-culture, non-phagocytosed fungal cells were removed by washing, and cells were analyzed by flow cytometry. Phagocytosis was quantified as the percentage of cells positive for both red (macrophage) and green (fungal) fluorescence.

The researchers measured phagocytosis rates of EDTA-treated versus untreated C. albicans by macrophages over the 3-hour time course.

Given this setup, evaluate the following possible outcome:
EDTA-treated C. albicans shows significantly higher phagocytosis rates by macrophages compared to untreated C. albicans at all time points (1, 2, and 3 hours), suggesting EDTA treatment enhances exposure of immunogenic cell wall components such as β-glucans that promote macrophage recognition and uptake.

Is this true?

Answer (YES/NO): NO